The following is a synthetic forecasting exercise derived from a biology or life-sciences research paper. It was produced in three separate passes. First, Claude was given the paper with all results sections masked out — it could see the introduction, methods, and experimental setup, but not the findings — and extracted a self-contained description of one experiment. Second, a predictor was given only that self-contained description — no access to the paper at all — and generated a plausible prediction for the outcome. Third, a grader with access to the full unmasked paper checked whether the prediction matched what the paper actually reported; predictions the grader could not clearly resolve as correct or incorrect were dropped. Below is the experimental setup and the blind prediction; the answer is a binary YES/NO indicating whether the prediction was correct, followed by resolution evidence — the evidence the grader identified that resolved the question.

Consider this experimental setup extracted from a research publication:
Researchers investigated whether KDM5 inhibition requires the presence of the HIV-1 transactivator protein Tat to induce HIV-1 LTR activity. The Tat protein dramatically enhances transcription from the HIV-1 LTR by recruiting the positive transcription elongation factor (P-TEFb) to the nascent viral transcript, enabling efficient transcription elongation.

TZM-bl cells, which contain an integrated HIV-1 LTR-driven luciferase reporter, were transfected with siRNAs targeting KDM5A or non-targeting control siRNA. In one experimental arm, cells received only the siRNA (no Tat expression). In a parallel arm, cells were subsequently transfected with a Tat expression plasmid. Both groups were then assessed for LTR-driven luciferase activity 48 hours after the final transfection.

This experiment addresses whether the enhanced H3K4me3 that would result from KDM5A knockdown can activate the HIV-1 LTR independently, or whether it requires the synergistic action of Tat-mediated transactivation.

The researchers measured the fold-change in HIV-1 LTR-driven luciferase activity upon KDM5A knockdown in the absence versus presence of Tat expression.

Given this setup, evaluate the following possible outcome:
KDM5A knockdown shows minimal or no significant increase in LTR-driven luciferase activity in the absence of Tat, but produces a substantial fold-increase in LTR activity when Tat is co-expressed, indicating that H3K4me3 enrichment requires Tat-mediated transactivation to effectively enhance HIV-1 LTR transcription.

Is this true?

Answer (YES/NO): NO